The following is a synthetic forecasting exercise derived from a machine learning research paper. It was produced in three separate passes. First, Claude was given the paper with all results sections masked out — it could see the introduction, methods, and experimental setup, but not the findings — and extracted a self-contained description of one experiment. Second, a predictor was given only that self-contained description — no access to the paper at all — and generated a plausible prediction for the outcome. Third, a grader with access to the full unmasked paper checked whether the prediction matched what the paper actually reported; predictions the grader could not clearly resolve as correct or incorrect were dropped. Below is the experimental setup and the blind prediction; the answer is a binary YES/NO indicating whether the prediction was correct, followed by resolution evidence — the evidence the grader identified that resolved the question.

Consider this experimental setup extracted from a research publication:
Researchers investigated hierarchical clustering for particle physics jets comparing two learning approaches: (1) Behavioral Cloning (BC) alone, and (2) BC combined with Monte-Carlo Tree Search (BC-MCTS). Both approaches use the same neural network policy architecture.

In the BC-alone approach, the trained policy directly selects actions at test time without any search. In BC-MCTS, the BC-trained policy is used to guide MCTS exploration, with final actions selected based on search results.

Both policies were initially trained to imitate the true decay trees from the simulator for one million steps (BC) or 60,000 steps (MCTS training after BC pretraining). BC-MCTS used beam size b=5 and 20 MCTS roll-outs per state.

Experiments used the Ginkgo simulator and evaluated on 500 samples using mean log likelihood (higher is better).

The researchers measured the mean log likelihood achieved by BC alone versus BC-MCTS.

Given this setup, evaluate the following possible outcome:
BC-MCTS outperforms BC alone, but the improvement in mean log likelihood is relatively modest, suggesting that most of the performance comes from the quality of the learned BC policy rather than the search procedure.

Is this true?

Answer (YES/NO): NO